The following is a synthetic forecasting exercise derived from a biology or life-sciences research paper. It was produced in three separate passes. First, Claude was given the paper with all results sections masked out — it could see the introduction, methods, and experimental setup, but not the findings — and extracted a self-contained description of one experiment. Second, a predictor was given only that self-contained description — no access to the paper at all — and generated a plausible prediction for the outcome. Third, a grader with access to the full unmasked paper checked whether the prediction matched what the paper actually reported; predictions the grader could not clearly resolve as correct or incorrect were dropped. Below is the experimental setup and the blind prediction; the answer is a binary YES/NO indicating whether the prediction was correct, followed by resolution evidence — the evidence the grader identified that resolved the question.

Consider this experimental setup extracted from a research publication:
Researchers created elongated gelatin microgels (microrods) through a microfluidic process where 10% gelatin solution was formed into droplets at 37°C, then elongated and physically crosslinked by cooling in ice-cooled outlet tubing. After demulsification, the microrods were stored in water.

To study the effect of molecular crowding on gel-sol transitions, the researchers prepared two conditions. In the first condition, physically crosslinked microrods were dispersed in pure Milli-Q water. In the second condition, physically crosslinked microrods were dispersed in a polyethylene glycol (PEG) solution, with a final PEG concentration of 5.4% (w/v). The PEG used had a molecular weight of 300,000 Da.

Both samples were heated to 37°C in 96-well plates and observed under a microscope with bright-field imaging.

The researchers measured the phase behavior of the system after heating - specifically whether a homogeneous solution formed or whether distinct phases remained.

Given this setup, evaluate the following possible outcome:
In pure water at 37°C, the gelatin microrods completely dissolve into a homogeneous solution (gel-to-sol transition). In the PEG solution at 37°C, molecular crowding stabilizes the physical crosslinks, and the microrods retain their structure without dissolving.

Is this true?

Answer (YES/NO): NO